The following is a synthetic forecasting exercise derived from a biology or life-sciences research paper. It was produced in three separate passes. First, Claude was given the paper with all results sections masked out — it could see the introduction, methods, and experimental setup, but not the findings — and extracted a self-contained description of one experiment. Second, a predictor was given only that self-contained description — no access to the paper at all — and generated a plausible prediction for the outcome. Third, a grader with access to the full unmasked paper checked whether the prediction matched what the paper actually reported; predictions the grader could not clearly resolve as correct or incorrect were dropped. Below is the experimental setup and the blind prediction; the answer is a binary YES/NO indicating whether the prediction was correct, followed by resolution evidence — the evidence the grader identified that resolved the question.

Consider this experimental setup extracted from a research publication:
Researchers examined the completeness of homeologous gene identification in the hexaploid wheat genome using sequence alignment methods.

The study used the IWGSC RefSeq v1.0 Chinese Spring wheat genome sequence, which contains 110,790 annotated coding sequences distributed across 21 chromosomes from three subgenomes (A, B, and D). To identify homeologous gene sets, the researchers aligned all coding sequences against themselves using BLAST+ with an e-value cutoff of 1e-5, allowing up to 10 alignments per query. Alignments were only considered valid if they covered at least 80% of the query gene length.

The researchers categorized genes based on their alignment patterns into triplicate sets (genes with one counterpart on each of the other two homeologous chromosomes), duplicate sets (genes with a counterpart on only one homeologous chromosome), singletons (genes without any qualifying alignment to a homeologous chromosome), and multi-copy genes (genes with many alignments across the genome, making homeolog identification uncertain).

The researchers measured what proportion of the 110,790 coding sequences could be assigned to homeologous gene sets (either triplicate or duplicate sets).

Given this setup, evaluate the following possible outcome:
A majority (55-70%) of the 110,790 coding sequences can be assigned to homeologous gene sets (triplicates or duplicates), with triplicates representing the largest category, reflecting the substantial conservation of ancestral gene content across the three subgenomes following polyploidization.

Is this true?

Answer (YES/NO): YES